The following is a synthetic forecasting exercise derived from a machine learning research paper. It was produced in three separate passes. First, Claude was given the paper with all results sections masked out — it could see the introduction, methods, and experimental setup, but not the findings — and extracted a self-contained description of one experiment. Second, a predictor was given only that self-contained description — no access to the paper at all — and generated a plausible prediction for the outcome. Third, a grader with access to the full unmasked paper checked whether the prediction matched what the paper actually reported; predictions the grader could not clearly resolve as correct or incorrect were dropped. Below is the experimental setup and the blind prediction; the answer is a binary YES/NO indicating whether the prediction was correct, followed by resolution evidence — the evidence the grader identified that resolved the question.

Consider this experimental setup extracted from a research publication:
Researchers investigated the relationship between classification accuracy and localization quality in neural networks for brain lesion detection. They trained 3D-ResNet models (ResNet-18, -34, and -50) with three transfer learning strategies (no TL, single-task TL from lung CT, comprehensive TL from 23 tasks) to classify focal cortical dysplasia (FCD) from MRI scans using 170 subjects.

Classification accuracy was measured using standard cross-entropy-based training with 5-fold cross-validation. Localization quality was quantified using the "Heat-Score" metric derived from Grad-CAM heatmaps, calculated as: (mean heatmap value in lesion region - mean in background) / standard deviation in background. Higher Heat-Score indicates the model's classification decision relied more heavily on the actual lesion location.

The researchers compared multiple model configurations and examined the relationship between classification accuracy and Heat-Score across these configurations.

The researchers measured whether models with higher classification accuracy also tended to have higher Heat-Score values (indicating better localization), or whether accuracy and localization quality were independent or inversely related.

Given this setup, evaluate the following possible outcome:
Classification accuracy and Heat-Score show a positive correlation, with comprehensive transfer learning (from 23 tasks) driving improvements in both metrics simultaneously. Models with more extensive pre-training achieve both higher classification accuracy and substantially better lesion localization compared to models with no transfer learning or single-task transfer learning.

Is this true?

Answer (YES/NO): YES